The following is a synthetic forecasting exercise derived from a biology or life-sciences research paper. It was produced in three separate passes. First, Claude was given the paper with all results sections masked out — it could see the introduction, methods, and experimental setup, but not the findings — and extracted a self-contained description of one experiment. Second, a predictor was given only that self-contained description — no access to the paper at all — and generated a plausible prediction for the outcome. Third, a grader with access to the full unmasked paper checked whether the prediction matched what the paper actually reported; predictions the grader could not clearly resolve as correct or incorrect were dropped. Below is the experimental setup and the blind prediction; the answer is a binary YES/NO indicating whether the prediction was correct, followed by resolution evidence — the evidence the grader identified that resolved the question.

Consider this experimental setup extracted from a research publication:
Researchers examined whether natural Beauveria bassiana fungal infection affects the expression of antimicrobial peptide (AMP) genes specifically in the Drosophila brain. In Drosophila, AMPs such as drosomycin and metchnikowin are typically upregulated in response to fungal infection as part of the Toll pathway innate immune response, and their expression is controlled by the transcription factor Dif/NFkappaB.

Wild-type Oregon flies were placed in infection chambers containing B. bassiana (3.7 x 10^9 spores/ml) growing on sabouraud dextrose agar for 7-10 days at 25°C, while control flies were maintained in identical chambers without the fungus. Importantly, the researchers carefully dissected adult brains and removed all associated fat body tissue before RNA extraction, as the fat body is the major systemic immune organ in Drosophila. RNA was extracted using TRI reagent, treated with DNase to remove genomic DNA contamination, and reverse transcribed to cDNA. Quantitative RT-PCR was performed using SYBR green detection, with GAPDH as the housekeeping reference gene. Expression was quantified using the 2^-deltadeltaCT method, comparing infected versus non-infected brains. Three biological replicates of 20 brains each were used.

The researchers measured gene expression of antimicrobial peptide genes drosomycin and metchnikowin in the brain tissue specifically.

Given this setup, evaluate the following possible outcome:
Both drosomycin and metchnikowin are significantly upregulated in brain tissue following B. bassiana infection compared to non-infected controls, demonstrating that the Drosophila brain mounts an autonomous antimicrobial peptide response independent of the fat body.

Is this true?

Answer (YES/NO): NO